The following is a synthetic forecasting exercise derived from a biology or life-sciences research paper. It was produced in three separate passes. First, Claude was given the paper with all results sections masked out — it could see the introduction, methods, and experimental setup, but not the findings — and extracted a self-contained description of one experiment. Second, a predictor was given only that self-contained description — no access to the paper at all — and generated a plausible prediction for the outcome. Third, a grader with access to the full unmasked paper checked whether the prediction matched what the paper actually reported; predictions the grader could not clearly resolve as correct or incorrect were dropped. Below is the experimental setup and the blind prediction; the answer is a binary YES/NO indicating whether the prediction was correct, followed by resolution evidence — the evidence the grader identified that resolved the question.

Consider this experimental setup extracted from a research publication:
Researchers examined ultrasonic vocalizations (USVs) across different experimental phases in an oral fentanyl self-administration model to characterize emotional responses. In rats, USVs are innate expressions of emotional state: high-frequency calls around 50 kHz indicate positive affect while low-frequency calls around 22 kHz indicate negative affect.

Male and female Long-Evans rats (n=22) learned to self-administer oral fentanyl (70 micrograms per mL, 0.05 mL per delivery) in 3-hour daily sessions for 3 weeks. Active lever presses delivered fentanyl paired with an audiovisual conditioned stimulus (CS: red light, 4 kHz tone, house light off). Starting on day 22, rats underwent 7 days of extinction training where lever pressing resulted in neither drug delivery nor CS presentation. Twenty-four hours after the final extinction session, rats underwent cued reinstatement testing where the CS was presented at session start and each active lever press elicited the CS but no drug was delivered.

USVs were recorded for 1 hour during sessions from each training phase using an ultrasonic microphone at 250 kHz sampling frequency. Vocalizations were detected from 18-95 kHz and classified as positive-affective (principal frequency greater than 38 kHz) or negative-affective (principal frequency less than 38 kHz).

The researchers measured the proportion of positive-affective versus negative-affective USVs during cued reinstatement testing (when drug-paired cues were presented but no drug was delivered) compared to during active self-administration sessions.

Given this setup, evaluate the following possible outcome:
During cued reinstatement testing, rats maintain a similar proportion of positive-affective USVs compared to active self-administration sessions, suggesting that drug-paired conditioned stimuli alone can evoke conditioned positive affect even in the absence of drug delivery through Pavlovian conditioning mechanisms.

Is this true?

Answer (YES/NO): YES